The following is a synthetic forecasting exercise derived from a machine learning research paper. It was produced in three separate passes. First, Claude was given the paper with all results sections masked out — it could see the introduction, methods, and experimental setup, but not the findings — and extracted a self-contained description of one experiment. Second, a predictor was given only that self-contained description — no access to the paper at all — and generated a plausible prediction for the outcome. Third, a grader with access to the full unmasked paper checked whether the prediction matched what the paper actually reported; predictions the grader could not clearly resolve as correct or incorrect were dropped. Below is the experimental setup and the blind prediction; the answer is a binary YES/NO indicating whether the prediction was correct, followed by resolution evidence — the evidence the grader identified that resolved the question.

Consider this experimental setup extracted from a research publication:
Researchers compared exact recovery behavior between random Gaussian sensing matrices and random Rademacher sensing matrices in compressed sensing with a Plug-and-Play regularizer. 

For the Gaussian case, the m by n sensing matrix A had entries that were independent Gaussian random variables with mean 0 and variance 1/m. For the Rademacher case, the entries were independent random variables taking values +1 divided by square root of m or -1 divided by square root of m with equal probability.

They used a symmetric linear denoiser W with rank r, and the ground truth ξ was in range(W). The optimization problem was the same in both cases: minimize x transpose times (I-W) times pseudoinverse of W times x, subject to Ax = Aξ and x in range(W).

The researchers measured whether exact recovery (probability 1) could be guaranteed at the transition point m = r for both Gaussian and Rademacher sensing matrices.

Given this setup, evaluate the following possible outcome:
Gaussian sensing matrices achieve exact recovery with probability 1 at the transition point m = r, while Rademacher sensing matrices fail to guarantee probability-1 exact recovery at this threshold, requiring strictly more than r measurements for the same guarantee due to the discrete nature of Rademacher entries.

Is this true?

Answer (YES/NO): YES